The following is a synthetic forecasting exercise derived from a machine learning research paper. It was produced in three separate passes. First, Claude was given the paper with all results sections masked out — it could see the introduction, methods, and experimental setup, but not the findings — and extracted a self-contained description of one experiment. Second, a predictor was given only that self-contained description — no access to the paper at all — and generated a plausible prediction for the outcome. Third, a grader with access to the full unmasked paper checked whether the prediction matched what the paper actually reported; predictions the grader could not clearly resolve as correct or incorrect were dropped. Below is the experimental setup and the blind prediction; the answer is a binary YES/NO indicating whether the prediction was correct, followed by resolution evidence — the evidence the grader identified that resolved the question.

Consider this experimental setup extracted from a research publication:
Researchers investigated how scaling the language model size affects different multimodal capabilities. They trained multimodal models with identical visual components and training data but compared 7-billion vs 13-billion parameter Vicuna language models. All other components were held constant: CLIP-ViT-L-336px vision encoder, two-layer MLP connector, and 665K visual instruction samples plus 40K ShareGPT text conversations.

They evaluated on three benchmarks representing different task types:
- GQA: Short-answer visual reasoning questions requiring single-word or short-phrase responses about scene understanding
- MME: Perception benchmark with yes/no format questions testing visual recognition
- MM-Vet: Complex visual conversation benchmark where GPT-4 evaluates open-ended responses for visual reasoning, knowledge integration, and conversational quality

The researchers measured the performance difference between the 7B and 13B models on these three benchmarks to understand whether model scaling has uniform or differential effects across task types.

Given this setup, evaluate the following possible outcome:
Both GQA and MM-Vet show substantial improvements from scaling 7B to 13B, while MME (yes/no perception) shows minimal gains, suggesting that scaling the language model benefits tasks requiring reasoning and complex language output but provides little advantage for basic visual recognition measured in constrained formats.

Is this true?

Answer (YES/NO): NO